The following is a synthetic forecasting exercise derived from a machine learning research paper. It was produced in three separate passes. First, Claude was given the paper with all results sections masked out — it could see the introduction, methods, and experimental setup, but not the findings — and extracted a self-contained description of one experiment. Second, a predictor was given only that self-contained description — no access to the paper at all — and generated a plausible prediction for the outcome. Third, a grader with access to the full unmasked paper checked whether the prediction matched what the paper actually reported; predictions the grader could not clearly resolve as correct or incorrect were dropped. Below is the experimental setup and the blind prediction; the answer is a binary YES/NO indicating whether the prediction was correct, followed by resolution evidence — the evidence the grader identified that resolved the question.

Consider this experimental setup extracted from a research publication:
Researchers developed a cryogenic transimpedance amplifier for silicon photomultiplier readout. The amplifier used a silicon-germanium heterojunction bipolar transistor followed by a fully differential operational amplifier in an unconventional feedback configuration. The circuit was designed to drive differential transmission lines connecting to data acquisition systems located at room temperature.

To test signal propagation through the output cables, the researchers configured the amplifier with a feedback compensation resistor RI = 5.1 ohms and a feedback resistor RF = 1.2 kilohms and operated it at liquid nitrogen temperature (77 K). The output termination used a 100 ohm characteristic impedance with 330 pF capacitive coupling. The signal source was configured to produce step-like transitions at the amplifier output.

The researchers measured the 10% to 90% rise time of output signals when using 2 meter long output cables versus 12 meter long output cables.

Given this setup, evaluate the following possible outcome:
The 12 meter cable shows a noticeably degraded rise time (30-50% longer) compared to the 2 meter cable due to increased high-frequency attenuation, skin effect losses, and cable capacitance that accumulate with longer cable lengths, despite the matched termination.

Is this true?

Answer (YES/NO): NO